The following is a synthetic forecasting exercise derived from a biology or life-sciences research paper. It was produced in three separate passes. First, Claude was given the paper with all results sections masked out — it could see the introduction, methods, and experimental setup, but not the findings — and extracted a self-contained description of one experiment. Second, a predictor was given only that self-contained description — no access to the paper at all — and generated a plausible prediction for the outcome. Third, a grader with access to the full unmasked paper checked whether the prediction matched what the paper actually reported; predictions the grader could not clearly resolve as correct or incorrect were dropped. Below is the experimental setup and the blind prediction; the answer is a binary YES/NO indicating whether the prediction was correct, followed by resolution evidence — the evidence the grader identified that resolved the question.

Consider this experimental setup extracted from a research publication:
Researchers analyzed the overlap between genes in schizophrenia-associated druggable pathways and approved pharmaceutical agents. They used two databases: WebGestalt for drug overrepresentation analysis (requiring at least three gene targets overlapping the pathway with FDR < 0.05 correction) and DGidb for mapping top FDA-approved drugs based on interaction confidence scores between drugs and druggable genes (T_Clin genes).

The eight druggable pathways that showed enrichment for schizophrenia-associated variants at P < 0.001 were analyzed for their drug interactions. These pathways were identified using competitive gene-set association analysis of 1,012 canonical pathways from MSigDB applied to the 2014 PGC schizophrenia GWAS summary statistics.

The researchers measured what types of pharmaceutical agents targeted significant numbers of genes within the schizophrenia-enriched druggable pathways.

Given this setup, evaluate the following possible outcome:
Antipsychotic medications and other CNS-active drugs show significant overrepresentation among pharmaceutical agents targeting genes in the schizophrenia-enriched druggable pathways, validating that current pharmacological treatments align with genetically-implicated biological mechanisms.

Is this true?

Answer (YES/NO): NO